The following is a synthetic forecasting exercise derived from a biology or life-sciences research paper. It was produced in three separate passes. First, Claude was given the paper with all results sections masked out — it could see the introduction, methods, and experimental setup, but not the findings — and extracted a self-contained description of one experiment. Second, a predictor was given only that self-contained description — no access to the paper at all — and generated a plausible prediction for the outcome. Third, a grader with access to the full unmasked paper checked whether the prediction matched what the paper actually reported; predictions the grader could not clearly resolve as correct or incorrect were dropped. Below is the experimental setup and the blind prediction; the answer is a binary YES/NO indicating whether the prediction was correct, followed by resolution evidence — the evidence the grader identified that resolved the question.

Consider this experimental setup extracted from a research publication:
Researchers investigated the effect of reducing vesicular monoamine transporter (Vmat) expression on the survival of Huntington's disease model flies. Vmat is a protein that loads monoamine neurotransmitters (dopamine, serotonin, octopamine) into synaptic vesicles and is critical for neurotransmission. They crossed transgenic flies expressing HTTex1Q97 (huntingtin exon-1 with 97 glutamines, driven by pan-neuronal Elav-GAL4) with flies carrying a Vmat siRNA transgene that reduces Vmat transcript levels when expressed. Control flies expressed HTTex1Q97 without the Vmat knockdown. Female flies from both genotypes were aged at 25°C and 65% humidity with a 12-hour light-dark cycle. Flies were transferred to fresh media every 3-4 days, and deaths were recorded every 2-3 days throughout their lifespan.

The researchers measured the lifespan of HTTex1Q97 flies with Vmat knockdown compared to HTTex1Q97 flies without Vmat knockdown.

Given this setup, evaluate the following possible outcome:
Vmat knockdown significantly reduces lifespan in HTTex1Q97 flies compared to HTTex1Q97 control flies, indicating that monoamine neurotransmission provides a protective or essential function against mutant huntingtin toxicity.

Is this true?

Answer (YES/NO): YES